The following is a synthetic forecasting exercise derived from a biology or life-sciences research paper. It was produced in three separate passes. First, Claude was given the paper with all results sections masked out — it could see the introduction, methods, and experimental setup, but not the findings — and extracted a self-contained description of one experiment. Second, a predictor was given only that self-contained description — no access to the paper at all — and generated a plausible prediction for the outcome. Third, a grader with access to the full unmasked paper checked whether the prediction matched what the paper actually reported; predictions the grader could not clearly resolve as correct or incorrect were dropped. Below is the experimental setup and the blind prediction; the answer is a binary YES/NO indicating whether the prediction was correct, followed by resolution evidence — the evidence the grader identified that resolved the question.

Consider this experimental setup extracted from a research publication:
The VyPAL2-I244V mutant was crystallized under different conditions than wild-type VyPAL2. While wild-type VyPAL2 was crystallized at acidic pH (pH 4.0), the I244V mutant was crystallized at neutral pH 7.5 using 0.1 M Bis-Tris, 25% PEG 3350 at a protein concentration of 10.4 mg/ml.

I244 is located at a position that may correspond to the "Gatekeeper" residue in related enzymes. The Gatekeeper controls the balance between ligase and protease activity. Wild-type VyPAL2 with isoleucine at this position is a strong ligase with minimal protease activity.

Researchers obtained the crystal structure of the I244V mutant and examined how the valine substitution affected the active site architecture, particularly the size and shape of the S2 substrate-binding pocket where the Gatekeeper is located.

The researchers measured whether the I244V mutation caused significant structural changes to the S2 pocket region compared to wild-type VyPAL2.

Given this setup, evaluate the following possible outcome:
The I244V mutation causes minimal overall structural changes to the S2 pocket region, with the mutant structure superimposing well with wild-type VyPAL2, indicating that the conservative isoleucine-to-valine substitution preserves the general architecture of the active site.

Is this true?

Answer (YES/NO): YES